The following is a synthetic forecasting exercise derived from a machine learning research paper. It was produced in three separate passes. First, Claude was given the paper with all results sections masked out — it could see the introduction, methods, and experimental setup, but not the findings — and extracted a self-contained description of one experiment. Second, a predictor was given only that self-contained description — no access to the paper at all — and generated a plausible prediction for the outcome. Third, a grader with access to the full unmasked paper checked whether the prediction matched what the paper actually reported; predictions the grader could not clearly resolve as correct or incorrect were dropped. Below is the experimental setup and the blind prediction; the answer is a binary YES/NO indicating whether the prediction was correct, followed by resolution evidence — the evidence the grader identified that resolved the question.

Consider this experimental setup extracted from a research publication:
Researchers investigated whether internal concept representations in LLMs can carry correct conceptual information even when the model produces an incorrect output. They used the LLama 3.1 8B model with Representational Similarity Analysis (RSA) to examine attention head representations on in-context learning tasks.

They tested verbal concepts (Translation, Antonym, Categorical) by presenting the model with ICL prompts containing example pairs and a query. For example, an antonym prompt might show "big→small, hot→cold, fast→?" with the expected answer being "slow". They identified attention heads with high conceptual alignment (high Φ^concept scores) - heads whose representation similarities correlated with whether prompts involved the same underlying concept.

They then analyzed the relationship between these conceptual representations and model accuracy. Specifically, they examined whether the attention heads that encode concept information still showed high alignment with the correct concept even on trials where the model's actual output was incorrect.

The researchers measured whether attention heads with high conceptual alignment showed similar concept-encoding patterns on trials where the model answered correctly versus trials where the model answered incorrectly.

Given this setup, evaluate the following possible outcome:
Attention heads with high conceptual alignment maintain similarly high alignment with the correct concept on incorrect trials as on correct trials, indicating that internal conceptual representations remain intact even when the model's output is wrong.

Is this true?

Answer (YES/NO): YES